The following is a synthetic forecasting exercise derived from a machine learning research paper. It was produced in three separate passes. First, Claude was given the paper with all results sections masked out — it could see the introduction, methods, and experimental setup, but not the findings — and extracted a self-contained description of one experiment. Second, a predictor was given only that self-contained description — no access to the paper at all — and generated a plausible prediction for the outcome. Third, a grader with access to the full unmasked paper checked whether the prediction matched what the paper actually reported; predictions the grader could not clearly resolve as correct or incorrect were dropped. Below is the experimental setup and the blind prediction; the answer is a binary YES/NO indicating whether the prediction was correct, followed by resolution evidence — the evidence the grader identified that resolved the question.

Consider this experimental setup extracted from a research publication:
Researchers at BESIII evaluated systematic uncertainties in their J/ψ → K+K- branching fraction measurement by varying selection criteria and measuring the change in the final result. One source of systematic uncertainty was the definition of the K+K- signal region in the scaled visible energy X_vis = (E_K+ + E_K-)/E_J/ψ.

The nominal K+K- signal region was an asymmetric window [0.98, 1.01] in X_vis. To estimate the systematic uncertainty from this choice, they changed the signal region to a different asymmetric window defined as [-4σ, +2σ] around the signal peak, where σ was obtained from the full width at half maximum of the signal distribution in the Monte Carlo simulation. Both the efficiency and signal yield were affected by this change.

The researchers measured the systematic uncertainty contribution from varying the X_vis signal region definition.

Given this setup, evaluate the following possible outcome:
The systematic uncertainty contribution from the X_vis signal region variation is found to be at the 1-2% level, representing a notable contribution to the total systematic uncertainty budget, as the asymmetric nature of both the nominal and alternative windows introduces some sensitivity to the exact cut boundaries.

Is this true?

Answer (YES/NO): NO